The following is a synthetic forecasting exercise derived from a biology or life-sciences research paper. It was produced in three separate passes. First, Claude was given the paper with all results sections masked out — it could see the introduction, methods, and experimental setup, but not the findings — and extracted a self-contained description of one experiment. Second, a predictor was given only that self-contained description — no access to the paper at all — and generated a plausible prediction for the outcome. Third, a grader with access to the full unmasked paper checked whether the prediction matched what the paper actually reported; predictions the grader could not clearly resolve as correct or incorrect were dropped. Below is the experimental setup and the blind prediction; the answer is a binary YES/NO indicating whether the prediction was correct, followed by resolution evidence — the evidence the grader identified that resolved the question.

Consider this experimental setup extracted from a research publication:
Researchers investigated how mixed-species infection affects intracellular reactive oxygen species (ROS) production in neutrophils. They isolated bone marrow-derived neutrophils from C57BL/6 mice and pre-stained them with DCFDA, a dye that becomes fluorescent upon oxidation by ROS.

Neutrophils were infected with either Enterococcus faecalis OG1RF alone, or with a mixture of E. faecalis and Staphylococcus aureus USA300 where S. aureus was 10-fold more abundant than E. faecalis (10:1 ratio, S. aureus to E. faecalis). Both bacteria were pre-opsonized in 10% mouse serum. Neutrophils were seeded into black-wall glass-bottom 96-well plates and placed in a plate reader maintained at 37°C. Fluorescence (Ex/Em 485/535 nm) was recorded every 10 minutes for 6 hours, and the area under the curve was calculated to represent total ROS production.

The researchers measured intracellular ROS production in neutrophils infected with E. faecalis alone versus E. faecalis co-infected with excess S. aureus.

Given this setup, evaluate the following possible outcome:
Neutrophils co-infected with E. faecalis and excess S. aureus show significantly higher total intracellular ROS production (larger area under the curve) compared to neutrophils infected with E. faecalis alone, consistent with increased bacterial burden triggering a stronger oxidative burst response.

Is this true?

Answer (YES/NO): NO